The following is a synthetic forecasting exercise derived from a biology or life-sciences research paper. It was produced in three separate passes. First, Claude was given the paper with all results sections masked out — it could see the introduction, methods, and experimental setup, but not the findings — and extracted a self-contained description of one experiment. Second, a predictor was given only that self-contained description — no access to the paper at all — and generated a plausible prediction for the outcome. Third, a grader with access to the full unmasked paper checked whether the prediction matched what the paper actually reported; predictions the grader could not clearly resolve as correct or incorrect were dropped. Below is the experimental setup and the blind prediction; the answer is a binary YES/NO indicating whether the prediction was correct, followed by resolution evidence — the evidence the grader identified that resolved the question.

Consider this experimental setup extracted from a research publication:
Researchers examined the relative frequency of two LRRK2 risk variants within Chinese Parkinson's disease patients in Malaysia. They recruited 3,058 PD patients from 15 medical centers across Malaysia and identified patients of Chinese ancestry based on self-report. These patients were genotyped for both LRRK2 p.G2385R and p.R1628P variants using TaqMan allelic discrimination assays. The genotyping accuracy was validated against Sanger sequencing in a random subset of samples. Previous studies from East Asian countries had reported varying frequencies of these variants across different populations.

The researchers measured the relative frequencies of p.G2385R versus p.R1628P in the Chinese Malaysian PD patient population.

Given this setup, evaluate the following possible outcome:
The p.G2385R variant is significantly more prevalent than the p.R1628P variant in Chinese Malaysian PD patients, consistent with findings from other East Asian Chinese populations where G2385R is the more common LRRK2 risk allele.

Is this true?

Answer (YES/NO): NO